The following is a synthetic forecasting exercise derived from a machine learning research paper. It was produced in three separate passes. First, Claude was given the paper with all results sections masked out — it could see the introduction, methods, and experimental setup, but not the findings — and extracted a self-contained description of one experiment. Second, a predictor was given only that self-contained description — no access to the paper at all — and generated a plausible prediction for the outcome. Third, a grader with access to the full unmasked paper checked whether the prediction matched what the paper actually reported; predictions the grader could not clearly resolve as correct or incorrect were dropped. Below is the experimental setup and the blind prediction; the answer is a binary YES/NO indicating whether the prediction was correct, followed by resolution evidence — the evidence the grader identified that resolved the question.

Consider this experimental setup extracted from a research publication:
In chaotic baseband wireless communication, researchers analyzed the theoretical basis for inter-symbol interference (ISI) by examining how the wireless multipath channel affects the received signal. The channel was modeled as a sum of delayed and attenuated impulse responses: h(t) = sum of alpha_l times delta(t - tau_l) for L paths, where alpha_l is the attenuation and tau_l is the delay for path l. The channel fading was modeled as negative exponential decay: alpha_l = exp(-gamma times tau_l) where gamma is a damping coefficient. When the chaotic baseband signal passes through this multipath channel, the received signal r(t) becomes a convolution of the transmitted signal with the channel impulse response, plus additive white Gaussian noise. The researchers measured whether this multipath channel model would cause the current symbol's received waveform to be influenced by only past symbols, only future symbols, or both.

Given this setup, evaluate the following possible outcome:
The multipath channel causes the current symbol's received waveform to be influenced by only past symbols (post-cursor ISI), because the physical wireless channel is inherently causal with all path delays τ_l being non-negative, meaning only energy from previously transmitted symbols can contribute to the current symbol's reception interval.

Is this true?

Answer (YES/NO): NO